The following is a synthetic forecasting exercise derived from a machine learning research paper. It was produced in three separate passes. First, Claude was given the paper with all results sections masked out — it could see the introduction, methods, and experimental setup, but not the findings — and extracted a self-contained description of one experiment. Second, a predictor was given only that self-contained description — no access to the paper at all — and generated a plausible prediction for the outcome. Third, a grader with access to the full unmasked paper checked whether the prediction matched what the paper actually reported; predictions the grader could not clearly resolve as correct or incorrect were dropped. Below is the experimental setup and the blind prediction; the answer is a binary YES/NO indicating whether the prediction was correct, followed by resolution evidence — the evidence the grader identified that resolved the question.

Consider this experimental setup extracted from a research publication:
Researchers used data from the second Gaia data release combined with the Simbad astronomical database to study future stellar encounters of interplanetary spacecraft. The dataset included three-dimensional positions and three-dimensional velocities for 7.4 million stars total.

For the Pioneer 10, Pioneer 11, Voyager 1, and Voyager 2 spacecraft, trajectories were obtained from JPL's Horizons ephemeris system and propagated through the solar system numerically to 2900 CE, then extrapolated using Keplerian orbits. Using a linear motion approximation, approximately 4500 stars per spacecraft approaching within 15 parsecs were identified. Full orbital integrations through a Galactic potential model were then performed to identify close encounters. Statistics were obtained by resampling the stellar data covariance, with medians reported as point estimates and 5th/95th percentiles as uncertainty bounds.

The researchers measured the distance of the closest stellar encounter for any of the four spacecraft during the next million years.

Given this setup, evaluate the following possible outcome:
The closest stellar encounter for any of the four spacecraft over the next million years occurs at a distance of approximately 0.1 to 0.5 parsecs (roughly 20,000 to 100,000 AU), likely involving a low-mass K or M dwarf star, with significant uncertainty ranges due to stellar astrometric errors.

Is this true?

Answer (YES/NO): YES